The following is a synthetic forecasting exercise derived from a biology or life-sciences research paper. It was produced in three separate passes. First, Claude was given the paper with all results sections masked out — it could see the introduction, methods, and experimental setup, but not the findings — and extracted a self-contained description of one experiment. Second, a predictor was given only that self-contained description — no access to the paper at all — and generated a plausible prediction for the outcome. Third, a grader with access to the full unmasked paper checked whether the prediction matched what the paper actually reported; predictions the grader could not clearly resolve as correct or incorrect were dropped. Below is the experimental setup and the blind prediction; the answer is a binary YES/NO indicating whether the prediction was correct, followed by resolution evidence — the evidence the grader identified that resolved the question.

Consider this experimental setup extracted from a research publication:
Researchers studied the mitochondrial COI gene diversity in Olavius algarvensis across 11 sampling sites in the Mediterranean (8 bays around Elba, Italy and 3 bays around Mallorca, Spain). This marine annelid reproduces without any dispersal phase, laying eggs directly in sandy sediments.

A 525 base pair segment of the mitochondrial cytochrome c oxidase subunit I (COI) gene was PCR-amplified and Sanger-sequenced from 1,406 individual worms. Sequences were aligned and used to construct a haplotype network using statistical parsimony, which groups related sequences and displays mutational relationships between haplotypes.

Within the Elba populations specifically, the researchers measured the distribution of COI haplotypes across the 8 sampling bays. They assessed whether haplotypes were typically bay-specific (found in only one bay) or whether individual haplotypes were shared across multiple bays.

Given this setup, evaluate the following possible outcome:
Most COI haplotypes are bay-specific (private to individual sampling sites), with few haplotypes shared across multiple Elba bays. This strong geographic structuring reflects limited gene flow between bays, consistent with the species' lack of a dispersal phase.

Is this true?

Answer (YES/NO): NO